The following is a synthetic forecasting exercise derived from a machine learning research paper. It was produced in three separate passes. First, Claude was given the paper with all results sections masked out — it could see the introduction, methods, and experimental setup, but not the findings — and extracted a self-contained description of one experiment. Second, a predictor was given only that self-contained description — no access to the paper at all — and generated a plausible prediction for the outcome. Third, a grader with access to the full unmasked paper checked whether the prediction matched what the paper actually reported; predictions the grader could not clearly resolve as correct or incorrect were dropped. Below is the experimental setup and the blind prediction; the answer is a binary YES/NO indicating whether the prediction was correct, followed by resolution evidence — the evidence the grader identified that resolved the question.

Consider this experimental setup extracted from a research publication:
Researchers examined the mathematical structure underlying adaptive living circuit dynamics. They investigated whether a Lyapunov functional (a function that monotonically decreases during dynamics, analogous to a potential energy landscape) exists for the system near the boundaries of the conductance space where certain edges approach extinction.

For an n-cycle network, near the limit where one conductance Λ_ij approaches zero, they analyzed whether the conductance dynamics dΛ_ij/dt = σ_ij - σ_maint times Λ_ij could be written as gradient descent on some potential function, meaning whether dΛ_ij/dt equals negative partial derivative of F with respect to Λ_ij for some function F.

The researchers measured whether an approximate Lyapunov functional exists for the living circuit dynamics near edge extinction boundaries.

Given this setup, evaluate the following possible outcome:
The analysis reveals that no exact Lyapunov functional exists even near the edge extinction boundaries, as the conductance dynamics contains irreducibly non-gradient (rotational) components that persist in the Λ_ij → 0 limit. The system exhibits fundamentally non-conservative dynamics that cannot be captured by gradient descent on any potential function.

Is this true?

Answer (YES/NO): NO